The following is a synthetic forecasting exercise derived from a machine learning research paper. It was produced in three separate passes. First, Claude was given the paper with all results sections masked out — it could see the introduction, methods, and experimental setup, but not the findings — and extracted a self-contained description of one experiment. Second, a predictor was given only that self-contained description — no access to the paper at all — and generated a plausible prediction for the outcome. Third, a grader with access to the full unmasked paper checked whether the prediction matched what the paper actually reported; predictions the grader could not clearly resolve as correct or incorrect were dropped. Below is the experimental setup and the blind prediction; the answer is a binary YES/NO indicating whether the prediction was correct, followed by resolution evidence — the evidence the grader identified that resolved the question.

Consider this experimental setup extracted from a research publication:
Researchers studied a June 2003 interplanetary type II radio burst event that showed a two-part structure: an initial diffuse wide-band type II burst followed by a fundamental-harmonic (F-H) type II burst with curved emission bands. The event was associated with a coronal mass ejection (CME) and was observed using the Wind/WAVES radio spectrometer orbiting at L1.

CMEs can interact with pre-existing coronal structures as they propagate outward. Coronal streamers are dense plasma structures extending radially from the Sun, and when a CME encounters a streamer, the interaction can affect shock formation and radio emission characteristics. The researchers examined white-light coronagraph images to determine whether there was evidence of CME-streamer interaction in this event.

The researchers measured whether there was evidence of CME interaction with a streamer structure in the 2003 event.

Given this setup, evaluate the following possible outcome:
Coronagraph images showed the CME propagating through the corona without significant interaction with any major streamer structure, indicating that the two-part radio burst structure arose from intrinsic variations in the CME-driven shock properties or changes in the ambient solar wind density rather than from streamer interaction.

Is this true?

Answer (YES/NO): NO